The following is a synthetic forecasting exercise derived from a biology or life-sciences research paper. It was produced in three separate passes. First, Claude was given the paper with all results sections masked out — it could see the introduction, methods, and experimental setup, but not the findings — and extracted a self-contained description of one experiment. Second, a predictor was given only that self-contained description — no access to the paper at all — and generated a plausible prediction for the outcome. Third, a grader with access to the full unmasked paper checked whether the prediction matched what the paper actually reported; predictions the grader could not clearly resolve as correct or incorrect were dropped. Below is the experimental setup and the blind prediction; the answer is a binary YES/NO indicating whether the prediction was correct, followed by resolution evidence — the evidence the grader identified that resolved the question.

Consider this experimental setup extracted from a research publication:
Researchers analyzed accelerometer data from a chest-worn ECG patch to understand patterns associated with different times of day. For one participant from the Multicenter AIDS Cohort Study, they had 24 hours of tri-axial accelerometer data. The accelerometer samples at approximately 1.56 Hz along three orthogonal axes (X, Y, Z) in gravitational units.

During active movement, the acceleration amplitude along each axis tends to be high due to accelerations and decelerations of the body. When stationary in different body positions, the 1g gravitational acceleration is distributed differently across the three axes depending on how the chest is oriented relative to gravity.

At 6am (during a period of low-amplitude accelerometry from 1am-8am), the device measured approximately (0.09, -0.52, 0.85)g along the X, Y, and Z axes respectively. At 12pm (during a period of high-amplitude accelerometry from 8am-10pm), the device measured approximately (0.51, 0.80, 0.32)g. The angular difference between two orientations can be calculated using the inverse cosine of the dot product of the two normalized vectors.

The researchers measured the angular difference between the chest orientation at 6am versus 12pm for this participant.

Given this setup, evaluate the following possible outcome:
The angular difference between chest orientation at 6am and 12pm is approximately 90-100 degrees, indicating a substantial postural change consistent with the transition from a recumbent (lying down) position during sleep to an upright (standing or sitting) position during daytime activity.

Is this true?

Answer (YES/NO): YES